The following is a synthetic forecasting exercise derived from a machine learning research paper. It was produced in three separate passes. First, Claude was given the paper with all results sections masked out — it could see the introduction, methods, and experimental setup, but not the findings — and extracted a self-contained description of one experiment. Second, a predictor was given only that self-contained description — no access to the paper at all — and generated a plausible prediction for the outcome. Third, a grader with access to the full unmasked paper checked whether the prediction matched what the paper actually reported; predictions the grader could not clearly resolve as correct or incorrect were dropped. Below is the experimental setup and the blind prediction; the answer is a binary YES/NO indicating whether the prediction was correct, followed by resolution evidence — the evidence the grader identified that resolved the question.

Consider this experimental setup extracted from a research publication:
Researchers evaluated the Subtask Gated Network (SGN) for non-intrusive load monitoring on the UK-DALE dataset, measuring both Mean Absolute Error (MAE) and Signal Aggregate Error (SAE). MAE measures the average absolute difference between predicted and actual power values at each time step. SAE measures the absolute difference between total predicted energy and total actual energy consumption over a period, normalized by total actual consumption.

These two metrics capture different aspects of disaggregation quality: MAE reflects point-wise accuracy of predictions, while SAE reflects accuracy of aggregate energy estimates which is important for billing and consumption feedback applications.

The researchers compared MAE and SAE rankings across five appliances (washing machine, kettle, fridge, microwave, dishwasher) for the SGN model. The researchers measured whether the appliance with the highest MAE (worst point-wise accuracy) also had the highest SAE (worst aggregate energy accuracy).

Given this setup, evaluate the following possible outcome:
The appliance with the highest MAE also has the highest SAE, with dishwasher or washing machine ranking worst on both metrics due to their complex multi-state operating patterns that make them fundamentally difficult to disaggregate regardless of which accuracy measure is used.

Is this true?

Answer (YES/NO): NO